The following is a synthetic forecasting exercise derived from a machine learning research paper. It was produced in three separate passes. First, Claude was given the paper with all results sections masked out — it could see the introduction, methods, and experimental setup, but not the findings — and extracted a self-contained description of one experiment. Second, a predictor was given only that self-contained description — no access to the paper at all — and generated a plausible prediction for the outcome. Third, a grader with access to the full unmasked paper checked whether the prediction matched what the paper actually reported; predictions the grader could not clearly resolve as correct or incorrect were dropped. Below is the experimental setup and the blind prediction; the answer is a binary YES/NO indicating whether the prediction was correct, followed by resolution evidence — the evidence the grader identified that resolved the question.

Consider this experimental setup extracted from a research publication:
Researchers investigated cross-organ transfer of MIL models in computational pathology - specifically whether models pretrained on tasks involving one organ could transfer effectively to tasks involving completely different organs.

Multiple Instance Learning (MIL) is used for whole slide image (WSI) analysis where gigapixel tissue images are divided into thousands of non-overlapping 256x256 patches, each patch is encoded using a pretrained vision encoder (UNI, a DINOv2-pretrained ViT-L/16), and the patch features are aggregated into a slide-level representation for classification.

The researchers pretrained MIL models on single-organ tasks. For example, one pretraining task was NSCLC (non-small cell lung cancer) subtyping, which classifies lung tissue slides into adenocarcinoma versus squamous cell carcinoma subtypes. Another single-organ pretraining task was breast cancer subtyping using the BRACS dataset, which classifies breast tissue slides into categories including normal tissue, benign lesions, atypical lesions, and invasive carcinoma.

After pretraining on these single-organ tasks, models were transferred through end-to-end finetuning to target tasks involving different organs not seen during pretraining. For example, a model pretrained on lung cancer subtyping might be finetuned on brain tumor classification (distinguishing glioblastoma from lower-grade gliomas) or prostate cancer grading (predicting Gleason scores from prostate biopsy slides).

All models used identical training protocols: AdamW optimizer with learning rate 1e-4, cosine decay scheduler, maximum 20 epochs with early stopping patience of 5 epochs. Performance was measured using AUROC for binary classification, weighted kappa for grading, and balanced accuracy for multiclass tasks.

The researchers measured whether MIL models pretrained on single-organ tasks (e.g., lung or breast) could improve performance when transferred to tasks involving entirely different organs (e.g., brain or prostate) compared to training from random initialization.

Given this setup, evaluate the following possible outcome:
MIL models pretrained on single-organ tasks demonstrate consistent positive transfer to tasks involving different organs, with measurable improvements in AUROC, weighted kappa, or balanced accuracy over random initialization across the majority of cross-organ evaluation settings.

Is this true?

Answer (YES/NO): YES